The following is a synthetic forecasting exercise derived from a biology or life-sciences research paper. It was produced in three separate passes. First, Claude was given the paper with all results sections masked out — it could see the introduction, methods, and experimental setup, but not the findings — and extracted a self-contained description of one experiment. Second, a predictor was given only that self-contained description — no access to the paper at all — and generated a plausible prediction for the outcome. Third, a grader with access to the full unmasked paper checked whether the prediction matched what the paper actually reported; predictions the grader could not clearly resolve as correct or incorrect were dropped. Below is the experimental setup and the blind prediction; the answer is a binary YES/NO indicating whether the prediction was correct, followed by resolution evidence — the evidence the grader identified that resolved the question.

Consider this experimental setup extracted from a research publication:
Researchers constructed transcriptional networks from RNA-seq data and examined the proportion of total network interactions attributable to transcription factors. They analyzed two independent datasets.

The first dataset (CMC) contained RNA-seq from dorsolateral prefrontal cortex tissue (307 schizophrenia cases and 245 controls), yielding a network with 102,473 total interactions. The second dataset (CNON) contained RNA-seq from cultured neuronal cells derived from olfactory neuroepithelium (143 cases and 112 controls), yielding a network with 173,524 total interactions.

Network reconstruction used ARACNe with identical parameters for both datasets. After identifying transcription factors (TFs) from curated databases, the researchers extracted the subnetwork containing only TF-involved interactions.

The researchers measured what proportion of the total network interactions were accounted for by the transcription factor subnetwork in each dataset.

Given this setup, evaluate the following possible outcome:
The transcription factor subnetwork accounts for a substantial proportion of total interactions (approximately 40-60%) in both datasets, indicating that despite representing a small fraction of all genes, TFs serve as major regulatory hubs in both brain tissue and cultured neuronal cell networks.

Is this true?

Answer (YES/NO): NO